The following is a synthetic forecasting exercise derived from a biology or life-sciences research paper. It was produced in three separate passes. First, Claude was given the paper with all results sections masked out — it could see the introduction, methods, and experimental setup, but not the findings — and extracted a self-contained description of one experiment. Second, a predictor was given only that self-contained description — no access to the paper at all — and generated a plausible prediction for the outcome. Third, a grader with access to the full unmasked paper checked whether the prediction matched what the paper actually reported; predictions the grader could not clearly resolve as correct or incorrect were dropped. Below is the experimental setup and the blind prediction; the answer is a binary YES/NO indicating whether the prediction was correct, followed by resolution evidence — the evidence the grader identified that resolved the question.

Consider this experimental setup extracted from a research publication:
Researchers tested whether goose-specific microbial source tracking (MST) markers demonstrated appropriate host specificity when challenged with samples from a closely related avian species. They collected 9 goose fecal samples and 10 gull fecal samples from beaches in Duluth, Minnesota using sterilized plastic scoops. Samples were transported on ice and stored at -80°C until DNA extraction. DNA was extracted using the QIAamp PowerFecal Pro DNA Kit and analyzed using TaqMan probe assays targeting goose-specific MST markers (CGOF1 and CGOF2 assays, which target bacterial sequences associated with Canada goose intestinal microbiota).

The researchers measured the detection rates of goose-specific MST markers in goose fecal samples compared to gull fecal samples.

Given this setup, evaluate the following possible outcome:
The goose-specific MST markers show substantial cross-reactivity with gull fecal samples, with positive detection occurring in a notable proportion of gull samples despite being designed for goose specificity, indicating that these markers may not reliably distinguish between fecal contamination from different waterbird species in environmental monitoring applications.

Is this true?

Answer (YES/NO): NO